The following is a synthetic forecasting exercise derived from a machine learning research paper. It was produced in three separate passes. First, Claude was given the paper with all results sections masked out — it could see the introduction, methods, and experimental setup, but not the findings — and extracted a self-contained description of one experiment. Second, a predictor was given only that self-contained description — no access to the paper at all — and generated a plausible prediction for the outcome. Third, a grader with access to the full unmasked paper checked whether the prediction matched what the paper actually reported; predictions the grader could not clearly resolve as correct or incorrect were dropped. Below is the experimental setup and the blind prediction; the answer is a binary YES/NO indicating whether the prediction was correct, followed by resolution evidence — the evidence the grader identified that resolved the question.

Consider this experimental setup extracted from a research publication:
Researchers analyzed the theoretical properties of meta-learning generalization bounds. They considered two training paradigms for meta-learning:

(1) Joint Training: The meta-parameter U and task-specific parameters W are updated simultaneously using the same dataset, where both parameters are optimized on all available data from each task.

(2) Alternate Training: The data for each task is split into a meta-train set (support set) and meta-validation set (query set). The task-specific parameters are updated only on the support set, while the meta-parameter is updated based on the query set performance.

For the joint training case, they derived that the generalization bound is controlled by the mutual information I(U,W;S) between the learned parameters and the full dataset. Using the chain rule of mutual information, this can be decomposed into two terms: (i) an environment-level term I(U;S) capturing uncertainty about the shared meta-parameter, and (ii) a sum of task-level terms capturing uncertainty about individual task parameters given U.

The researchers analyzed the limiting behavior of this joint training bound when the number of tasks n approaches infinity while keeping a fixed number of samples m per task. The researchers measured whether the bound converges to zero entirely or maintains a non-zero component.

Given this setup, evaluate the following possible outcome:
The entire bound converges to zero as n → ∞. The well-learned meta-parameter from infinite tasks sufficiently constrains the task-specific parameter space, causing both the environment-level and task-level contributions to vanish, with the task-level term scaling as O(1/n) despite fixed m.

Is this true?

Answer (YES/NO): NO